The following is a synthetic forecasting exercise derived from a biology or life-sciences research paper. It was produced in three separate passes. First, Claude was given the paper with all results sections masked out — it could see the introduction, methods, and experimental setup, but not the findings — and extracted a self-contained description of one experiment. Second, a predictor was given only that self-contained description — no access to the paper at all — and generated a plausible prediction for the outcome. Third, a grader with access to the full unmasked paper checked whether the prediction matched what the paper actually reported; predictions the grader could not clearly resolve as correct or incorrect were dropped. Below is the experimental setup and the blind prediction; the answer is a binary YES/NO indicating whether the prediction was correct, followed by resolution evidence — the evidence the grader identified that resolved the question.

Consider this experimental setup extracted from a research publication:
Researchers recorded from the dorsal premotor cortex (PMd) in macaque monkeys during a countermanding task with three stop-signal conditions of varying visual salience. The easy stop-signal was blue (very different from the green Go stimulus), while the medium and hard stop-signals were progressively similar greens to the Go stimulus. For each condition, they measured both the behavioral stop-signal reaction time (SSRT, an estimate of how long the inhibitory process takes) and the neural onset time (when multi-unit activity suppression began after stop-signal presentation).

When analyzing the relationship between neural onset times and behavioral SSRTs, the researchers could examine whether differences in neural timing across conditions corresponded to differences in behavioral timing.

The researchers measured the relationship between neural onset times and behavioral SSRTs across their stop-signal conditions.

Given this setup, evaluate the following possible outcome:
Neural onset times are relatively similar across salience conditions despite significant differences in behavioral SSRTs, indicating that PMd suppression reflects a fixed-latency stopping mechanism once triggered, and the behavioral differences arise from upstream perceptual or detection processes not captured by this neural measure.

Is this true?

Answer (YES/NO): NO